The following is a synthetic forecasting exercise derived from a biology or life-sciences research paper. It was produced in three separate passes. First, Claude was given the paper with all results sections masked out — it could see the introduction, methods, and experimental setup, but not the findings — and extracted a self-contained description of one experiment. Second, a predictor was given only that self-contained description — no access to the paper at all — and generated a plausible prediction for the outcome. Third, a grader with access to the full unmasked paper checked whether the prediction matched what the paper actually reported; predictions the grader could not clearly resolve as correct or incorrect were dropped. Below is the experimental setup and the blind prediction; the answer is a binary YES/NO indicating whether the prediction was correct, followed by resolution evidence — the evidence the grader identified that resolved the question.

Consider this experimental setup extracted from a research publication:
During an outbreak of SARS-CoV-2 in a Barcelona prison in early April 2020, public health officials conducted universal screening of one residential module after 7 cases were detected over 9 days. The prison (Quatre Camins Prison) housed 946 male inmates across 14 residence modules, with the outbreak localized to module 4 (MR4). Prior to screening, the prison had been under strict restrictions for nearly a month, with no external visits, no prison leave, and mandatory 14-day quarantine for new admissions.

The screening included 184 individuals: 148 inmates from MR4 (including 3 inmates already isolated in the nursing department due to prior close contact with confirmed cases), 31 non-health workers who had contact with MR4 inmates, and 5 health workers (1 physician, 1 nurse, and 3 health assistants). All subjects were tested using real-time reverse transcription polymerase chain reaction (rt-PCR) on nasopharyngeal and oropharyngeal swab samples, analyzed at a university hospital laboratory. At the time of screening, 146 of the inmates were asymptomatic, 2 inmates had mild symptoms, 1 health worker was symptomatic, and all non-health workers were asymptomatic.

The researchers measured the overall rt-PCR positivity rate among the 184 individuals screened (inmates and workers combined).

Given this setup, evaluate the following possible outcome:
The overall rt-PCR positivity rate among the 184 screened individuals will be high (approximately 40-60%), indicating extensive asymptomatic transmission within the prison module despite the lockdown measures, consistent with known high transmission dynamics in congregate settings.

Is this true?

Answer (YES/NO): NO